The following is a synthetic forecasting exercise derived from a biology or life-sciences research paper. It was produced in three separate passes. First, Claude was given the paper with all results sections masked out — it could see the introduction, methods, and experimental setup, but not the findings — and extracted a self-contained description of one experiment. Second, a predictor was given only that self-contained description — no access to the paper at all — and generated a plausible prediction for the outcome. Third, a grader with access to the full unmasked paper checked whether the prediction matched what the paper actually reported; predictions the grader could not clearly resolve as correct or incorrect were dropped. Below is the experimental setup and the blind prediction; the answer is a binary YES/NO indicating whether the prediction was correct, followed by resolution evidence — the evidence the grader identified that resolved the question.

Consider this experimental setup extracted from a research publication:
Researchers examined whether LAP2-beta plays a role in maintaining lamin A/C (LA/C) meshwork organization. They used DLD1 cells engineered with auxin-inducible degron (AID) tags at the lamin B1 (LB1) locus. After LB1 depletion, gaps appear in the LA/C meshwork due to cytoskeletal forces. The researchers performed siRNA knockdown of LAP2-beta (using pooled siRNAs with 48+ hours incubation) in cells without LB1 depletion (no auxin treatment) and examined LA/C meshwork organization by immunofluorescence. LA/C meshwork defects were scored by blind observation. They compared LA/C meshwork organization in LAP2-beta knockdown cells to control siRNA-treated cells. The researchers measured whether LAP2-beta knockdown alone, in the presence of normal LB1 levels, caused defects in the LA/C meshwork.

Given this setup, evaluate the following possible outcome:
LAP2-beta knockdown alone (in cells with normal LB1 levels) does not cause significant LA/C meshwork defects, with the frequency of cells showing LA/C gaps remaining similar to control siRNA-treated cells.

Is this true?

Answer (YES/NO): NO